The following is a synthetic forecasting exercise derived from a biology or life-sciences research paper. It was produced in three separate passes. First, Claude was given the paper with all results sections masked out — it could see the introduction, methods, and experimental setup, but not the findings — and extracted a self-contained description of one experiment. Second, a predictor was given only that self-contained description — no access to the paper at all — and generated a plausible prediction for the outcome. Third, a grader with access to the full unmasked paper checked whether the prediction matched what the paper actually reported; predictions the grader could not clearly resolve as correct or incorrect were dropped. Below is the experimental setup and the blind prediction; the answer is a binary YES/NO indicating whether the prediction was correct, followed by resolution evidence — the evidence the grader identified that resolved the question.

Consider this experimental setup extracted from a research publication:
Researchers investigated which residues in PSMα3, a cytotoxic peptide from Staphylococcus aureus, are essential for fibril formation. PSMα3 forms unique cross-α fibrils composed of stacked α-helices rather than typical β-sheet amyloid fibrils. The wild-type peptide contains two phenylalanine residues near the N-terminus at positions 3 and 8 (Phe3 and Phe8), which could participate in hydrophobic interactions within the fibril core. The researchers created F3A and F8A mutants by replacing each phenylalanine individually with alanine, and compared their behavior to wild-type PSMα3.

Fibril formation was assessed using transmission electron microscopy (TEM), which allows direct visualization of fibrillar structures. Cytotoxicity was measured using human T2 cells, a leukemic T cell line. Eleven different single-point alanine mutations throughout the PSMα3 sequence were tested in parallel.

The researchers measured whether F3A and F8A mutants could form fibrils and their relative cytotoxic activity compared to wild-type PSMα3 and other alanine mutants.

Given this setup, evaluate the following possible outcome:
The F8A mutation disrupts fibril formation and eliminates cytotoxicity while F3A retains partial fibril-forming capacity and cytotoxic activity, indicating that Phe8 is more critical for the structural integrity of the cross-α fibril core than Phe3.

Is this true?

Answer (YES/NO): NO